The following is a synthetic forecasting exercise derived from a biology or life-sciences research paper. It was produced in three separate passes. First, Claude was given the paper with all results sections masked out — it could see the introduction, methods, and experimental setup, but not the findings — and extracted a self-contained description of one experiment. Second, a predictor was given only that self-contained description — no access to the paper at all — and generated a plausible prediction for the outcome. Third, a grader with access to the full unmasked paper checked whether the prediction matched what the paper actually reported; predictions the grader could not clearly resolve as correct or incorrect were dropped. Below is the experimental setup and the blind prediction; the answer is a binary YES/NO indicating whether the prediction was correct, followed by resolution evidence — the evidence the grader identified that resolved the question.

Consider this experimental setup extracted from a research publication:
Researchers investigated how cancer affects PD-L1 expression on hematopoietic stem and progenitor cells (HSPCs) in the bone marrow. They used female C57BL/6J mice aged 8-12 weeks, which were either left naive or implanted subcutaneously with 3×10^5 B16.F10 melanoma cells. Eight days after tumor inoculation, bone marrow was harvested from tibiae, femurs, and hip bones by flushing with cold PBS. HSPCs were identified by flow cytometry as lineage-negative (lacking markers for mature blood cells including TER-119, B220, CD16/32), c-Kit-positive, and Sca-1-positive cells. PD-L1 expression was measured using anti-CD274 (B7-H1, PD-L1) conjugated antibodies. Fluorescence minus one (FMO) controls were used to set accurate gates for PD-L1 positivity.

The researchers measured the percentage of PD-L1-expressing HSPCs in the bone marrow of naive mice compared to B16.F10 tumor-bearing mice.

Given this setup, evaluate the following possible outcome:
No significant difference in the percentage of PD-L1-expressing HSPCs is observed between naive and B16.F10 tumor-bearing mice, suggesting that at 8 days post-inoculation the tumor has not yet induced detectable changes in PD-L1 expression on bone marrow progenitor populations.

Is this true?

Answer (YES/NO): YES